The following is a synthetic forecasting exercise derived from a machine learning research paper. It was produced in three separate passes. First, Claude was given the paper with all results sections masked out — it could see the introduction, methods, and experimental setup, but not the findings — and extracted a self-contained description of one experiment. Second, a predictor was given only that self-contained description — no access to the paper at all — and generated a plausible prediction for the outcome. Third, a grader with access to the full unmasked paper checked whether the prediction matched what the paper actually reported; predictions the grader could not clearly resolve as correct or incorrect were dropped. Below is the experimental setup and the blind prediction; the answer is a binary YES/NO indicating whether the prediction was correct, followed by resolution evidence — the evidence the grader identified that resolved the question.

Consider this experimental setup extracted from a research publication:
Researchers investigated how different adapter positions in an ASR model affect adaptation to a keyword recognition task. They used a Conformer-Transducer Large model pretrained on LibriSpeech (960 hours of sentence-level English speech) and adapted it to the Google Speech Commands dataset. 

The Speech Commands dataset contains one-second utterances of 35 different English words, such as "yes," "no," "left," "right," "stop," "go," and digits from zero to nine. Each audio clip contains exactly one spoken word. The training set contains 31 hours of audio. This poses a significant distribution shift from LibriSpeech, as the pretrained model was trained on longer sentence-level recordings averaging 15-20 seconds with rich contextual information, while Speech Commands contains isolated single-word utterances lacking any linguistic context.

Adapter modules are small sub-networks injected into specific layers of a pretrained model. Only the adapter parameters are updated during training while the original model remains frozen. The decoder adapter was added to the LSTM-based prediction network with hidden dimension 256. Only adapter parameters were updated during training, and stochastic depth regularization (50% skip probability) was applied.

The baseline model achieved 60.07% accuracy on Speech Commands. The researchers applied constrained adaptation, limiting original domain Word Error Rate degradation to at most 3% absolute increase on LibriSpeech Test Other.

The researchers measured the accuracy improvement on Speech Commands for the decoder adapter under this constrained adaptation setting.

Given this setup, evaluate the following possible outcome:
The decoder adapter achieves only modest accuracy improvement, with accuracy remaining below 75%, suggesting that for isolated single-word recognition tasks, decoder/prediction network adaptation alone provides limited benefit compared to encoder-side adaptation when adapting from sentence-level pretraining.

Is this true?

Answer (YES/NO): YES